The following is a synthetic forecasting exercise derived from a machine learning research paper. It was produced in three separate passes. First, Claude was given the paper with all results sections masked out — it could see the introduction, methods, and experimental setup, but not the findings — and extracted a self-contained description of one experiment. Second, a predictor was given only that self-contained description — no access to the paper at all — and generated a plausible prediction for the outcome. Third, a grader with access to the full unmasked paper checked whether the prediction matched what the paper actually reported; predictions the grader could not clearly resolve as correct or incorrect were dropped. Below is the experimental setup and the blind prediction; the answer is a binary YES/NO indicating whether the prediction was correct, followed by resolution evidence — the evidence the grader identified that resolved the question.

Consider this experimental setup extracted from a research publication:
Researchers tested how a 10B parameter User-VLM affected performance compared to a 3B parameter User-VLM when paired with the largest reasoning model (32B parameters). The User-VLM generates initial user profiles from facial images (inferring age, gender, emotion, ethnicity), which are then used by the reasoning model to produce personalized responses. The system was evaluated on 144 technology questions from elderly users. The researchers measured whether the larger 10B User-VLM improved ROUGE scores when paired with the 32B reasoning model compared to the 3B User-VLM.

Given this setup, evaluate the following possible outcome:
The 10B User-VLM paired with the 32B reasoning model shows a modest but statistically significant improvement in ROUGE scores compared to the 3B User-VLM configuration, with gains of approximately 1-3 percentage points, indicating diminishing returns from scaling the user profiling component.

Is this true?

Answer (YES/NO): NO